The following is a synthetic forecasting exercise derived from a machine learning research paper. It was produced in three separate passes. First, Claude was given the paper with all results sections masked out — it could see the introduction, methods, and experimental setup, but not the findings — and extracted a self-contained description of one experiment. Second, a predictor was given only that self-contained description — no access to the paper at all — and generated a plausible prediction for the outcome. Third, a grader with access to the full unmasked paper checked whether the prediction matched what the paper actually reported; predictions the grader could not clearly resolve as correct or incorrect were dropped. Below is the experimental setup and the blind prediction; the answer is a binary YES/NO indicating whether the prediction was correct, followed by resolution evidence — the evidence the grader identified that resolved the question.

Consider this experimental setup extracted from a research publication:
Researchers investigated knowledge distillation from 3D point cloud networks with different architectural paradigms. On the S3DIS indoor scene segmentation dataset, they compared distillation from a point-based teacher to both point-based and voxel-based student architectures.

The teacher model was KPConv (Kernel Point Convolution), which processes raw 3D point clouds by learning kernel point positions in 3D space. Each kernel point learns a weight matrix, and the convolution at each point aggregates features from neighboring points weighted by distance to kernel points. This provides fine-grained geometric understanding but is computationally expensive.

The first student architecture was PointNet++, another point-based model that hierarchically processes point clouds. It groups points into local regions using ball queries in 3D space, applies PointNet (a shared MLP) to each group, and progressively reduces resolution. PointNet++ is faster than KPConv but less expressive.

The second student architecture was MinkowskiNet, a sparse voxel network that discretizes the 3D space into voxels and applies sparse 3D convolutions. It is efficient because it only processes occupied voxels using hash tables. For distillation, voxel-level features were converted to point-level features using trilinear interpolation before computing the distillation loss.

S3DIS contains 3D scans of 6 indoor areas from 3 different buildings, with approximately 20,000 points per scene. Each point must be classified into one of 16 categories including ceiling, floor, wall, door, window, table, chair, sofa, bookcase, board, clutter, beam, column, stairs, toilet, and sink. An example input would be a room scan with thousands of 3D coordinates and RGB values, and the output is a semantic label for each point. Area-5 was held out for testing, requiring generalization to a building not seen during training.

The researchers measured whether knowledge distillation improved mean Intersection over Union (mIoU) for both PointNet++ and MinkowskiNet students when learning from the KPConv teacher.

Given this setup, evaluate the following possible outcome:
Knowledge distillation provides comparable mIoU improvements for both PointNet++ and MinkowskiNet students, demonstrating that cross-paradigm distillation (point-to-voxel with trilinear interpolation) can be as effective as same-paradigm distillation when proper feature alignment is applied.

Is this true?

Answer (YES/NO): NO